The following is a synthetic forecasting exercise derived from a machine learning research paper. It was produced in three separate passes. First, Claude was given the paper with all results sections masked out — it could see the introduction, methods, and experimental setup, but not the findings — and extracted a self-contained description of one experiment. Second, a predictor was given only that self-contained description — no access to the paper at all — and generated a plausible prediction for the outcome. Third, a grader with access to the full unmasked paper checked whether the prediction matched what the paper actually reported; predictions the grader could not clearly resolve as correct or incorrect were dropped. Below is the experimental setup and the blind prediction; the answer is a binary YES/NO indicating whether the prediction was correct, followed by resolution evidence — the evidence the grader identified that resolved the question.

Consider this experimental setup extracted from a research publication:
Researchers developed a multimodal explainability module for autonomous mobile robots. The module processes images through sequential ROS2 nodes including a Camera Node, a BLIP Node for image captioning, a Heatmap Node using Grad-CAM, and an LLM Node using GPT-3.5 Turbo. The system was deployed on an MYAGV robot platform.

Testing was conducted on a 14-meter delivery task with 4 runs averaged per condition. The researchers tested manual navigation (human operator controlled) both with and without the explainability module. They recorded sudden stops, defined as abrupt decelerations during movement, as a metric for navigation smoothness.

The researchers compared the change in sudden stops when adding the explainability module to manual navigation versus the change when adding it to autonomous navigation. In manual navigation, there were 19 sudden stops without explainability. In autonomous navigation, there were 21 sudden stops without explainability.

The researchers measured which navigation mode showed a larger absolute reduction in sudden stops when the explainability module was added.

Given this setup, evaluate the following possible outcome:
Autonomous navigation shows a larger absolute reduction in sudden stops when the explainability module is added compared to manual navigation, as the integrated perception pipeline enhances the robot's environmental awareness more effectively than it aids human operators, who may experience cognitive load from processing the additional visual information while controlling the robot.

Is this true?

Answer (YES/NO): NO